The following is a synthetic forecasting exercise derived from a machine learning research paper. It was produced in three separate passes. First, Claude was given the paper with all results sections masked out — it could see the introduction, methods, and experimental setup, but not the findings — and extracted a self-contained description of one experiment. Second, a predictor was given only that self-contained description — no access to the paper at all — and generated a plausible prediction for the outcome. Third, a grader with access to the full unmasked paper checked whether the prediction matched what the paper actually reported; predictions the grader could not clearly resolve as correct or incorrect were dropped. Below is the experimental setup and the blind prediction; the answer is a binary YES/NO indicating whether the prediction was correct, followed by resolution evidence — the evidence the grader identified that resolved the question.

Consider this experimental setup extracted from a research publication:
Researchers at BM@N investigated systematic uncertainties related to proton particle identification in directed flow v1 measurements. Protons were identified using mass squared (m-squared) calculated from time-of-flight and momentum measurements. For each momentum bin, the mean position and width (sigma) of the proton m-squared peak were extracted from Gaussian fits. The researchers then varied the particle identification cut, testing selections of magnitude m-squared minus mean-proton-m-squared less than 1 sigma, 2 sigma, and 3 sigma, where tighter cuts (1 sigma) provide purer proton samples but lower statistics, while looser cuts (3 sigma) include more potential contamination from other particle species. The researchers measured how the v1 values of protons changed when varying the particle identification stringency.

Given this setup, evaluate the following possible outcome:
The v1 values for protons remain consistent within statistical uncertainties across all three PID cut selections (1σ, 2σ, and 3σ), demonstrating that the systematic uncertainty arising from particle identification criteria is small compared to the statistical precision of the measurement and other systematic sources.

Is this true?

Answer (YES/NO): NO